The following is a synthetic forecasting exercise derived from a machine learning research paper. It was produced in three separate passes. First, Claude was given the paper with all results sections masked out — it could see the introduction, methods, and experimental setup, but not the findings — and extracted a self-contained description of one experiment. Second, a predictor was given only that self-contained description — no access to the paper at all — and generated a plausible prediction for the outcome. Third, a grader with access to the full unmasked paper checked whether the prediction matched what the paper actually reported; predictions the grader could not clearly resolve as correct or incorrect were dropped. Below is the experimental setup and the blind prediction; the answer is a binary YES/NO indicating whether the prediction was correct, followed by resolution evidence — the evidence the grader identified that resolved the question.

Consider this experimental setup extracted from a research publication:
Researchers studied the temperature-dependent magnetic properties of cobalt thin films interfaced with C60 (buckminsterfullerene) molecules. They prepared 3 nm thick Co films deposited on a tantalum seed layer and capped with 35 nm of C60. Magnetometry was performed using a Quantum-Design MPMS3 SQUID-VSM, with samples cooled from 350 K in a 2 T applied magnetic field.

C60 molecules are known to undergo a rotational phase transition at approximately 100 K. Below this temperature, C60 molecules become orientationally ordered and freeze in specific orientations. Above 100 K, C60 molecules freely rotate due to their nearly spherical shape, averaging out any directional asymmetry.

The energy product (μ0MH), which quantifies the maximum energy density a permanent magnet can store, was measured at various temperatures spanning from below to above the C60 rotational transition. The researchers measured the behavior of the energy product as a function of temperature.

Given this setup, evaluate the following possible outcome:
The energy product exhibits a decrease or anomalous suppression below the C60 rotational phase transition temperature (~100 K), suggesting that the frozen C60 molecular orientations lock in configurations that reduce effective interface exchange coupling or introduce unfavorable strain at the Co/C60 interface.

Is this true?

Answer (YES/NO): NO